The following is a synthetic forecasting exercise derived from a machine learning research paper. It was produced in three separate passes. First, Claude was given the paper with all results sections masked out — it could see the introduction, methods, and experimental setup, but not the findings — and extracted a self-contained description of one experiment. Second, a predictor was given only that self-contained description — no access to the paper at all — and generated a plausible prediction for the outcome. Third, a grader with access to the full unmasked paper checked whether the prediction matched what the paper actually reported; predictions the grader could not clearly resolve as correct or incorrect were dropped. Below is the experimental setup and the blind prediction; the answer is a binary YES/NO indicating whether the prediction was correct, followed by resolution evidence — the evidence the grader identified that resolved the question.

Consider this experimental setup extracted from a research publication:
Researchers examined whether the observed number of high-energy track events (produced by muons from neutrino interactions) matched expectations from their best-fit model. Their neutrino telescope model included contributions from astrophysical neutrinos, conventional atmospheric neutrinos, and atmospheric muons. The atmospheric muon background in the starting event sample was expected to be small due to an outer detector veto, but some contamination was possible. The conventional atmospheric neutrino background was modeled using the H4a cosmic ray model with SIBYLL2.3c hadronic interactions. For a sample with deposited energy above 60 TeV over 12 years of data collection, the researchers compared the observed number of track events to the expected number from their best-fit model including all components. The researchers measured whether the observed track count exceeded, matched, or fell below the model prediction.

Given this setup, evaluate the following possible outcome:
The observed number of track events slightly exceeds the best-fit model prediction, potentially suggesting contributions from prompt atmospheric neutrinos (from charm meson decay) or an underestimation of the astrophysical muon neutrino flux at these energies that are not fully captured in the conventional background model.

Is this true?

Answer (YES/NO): NO